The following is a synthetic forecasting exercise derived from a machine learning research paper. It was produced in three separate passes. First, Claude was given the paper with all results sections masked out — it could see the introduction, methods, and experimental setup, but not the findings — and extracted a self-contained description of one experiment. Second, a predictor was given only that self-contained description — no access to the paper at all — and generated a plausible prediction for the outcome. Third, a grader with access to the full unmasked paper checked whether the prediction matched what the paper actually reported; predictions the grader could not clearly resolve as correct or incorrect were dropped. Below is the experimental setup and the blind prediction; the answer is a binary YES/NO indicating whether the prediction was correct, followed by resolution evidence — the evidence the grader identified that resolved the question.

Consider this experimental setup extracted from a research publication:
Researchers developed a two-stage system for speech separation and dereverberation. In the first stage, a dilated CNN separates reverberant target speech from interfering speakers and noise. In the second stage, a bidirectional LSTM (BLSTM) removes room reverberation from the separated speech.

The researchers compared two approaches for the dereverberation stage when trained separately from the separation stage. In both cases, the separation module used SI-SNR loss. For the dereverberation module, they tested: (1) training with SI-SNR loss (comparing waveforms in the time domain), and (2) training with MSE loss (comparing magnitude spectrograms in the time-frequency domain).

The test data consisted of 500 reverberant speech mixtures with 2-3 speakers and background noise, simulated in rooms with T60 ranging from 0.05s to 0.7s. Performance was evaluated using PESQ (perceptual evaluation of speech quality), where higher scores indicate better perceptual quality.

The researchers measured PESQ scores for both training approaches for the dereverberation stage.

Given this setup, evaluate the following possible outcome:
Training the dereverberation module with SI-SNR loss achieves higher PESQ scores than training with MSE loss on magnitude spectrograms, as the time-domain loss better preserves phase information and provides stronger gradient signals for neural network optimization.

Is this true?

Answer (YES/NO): NO